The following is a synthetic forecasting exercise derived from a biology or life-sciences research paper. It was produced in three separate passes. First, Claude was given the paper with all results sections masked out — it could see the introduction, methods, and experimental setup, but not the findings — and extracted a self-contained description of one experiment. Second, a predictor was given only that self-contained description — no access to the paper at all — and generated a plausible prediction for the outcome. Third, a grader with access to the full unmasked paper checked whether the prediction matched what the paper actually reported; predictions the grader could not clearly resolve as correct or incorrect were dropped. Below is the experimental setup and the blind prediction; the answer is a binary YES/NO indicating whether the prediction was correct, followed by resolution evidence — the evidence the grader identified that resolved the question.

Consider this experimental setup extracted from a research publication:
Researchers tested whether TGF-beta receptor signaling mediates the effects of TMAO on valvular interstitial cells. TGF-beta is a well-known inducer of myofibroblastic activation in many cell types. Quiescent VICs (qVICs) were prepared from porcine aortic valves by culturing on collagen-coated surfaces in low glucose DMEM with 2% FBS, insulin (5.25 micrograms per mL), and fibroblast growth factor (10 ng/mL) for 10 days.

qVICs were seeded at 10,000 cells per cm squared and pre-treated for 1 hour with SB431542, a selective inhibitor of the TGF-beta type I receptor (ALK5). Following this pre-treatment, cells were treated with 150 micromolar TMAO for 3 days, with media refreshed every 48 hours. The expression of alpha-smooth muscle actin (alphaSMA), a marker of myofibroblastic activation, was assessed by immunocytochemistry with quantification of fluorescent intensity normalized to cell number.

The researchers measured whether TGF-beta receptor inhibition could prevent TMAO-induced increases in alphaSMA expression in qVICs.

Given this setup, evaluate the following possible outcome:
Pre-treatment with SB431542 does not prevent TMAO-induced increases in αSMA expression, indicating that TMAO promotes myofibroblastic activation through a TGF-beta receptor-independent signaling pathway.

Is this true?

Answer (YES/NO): YES